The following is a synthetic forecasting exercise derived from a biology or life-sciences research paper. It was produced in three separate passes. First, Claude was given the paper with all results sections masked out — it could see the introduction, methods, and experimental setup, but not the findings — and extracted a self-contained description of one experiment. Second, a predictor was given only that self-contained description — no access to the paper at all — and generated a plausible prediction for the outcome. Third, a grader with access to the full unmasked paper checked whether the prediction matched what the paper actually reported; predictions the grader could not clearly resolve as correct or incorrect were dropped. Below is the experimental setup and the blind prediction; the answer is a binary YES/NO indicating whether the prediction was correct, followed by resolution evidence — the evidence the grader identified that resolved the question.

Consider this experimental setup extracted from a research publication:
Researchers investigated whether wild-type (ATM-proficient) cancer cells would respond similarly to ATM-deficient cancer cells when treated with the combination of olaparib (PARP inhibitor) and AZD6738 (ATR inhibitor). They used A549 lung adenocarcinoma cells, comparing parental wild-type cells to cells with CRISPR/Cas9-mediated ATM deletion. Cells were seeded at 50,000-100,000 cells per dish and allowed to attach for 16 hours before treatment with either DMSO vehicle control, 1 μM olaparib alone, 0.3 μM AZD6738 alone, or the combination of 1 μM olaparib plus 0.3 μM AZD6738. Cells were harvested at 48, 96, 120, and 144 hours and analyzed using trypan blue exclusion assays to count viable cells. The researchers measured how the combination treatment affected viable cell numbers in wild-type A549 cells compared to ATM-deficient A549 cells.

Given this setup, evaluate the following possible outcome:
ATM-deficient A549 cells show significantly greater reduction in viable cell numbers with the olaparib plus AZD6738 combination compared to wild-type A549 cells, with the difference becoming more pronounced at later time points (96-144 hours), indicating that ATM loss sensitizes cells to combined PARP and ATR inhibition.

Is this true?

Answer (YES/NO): YES